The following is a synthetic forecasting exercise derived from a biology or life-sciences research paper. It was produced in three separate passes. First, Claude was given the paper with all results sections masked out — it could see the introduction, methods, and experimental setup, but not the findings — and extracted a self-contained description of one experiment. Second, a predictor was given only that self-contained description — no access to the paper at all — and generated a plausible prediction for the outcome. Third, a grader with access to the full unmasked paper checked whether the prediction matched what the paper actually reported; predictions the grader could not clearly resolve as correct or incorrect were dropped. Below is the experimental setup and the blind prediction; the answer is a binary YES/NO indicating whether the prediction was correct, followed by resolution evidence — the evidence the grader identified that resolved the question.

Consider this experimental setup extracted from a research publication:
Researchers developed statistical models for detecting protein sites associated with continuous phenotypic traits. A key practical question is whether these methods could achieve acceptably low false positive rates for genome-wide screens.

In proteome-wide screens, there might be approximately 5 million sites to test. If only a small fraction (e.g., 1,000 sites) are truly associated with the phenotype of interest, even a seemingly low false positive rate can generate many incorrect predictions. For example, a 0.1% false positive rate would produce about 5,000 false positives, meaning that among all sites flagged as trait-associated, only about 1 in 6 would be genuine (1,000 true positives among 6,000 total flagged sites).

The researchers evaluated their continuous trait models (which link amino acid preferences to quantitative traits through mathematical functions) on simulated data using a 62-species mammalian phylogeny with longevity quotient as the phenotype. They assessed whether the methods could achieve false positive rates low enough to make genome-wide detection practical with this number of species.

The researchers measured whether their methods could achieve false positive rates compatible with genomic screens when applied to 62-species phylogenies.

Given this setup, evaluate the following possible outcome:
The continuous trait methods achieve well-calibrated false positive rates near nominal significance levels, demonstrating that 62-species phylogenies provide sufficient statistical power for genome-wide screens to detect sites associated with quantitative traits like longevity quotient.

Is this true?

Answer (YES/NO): NO